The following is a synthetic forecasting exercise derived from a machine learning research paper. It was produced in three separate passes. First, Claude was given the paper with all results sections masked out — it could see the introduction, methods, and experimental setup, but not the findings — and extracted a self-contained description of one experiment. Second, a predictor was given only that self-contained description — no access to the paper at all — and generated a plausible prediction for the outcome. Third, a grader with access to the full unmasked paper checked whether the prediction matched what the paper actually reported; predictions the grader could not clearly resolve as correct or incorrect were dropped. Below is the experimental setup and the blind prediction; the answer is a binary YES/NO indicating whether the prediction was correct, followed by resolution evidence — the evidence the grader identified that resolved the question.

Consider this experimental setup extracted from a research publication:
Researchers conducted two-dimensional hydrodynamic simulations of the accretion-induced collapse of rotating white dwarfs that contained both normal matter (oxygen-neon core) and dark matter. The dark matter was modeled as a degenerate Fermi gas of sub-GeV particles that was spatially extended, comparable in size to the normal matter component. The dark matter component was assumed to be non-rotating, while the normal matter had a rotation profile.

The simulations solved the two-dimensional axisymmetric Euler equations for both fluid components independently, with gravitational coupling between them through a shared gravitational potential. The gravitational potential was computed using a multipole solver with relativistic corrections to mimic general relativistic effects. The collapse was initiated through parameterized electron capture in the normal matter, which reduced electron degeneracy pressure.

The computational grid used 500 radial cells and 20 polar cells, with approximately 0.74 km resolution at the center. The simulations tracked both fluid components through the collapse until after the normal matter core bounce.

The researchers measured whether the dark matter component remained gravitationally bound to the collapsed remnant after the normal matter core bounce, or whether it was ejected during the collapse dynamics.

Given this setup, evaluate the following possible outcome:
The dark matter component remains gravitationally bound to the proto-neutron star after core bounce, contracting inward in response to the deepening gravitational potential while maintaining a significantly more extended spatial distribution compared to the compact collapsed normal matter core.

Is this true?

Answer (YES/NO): YES